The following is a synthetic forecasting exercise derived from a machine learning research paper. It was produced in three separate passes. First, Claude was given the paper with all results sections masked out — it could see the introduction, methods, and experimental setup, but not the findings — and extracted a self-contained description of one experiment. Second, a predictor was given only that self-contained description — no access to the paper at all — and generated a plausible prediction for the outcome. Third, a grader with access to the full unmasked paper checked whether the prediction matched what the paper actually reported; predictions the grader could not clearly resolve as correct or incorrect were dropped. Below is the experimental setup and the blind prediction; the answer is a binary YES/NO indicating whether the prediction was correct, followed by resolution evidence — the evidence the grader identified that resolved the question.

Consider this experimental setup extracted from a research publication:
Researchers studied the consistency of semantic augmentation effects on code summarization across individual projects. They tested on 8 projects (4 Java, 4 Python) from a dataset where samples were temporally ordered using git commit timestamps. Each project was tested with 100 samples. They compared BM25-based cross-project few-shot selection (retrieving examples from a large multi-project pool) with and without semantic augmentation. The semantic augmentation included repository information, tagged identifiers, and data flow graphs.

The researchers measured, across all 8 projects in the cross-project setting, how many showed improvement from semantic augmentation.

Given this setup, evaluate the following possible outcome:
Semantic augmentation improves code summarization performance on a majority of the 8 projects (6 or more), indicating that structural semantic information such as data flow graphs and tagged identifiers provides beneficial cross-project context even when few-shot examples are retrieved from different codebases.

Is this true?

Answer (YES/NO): YES